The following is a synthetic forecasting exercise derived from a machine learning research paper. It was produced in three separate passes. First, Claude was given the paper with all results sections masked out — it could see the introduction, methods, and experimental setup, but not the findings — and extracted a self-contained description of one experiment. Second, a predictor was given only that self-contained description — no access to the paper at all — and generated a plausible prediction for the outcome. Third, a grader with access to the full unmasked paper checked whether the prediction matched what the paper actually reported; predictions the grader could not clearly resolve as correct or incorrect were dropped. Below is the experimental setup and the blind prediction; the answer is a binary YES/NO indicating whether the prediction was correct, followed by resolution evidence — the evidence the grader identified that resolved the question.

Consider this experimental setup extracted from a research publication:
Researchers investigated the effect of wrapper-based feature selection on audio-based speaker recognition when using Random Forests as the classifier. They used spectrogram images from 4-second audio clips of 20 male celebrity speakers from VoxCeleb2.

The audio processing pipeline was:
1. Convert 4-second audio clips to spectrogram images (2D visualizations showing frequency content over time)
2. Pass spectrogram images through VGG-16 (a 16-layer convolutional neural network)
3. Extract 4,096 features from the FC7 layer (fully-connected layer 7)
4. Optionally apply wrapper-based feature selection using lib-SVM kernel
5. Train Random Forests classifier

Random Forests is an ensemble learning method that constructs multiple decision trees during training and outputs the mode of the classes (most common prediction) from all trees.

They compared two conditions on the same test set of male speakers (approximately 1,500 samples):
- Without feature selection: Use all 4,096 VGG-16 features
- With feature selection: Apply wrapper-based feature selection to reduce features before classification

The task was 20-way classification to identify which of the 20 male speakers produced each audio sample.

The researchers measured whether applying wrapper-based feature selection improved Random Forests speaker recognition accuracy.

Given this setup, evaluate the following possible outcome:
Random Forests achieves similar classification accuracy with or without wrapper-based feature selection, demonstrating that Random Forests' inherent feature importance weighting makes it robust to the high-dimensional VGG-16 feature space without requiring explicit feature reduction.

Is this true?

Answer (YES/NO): YES